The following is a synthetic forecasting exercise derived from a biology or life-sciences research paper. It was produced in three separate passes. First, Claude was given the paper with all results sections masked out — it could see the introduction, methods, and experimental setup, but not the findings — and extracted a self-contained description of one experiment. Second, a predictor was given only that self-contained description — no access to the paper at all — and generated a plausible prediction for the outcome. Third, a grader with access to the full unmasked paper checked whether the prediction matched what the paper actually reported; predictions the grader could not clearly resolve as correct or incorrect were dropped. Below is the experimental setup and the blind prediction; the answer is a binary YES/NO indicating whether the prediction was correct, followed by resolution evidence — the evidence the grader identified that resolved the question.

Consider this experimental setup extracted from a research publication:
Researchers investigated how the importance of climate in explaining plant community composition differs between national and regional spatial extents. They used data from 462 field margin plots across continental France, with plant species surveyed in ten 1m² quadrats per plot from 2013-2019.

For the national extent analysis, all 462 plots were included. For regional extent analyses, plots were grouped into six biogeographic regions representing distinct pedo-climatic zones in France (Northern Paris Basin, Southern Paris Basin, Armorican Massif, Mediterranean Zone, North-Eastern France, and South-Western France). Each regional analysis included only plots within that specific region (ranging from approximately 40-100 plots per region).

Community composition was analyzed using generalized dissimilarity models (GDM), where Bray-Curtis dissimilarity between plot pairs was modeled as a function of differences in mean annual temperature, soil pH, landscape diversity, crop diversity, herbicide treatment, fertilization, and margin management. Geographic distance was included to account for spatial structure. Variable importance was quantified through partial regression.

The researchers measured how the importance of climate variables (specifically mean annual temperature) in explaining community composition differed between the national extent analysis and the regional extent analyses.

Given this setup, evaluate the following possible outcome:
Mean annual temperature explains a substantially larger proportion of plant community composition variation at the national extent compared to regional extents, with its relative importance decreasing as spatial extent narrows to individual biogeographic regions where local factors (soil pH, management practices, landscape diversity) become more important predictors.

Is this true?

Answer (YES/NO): YES